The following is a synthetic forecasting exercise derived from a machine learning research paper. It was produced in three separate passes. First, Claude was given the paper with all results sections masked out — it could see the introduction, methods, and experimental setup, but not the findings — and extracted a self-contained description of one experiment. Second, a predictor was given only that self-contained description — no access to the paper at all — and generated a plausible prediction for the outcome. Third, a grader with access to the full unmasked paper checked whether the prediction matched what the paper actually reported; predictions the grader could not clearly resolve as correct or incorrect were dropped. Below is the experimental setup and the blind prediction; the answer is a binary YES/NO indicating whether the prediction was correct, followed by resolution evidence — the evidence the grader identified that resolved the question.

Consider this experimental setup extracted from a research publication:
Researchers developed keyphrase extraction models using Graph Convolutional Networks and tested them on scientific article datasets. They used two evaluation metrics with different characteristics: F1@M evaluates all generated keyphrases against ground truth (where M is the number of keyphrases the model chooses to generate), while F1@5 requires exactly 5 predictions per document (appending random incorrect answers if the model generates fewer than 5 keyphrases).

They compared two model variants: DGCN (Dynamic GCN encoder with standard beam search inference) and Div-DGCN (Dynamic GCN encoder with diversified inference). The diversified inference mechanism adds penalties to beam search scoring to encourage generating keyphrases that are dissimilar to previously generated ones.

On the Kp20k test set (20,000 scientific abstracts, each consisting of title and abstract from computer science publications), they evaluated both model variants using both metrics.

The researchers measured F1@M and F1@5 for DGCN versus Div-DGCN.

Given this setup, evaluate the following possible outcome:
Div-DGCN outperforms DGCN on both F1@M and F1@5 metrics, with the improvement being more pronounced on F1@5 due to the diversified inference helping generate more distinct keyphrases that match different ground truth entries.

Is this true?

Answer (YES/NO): NO